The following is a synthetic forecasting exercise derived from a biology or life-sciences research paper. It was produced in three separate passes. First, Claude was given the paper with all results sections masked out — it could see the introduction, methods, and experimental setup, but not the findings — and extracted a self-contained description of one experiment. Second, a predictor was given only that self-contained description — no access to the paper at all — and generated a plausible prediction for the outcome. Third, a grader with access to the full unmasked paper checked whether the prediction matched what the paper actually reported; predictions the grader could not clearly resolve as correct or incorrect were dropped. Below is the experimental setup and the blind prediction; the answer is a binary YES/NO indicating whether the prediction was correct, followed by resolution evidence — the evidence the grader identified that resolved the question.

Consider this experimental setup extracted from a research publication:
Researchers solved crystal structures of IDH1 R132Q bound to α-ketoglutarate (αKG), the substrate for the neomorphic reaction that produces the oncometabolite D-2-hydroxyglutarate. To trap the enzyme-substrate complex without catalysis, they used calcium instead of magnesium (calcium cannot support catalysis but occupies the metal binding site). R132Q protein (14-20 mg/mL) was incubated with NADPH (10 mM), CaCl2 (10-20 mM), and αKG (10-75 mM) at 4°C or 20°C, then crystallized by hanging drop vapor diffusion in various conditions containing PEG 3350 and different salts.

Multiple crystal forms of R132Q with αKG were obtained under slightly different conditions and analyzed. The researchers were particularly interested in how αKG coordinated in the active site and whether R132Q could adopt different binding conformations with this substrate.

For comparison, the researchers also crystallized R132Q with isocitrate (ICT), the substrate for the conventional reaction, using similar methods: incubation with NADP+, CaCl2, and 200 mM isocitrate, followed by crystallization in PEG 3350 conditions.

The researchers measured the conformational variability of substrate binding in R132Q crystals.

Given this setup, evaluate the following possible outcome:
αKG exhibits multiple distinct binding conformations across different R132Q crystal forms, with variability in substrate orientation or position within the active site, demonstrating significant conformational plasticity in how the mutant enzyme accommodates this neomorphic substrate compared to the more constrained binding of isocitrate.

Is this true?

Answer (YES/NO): YES